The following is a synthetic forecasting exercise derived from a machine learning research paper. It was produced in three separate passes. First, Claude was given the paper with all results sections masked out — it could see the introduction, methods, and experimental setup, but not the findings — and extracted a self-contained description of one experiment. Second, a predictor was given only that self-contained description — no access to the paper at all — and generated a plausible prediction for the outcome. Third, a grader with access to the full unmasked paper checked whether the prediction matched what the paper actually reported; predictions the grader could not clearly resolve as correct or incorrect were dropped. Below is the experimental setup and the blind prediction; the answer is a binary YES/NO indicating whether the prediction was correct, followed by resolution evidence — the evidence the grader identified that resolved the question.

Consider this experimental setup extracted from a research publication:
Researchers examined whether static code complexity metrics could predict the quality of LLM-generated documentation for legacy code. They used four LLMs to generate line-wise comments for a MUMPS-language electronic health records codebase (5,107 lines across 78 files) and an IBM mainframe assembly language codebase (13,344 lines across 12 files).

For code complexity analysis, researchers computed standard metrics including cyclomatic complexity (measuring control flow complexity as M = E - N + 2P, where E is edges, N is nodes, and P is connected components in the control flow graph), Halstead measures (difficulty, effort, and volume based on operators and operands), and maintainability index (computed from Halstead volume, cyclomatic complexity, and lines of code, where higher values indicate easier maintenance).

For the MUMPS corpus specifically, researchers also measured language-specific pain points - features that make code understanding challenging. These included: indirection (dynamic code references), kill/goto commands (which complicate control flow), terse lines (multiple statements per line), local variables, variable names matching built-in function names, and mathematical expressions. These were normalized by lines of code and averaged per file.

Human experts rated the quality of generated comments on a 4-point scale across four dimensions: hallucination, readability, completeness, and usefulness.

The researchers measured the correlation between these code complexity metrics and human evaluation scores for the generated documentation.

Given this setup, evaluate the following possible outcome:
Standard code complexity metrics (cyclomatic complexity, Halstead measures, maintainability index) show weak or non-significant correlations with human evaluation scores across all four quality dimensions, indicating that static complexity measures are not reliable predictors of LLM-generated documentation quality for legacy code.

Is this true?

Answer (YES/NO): YES